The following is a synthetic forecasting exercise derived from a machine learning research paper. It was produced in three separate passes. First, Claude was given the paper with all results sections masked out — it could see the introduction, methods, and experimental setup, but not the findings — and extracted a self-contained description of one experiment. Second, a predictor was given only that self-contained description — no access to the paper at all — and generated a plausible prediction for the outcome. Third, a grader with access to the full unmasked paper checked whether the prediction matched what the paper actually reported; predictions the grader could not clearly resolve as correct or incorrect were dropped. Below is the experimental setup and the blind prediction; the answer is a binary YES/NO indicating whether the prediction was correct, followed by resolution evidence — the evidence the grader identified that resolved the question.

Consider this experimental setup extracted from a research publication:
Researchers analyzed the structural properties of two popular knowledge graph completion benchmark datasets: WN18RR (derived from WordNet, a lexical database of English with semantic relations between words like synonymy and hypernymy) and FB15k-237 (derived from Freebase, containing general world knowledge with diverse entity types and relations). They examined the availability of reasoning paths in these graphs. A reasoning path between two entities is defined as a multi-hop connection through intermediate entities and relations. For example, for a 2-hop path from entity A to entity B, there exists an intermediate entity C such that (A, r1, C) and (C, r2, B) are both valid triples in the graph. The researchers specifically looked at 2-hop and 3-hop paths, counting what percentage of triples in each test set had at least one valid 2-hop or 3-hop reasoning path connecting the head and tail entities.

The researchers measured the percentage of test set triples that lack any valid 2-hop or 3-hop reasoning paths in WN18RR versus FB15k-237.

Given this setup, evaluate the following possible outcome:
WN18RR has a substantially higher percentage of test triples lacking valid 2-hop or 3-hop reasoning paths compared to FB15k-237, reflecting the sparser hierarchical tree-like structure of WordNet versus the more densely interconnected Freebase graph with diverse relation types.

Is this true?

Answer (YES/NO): YES